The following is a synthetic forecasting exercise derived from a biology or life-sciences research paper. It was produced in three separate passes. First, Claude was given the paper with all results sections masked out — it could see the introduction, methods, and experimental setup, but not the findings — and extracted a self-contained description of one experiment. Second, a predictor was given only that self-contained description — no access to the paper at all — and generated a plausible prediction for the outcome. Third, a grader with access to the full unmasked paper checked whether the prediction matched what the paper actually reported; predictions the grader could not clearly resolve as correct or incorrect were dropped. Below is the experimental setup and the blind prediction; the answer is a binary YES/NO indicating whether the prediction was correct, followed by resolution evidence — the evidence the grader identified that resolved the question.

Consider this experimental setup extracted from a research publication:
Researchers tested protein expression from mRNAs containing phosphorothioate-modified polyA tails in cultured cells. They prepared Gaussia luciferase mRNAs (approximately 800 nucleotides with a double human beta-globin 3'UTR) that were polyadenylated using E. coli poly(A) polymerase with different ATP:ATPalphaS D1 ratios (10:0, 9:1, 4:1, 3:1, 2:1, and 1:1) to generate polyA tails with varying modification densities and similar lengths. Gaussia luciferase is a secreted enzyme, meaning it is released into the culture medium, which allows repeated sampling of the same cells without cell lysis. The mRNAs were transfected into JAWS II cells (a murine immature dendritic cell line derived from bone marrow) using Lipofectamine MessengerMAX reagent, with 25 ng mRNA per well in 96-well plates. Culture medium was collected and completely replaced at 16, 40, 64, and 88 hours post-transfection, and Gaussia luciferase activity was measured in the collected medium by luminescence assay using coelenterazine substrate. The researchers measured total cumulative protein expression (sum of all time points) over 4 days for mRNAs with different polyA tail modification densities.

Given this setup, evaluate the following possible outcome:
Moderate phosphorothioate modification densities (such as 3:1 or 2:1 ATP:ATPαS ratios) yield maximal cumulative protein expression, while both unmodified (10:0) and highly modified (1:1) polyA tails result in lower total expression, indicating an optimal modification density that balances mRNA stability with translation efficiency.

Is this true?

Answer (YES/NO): NO